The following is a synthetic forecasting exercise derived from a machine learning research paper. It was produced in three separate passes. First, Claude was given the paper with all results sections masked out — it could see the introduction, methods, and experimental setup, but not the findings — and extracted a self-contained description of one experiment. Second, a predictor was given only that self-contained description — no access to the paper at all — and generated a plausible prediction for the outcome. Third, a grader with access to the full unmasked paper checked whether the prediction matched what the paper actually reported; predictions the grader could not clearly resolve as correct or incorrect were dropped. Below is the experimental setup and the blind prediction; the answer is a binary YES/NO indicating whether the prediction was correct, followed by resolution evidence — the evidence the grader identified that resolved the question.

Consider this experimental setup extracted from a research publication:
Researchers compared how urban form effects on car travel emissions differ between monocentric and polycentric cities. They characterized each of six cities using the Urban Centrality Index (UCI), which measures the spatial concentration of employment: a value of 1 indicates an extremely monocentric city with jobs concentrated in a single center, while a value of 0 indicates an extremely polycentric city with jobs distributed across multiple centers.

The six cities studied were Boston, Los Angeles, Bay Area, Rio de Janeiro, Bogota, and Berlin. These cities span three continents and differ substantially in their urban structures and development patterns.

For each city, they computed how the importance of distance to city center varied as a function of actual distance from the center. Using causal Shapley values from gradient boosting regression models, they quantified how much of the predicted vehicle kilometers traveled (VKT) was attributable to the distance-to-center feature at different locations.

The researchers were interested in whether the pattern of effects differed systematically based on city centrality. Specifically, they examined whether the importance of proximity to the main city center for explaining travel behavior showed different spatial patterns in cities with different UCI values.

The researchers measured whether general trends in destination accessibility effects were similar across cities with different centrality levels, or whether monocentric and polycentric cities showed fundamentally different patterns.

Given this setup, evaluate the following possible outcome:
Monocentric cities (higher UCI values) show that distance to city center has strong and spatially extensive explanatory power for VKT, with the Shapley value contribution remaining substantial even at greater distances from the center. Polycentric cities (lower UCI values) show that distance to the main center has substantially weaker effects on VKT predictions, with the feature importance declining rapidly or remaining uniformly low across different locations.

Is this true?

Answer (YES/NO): NO